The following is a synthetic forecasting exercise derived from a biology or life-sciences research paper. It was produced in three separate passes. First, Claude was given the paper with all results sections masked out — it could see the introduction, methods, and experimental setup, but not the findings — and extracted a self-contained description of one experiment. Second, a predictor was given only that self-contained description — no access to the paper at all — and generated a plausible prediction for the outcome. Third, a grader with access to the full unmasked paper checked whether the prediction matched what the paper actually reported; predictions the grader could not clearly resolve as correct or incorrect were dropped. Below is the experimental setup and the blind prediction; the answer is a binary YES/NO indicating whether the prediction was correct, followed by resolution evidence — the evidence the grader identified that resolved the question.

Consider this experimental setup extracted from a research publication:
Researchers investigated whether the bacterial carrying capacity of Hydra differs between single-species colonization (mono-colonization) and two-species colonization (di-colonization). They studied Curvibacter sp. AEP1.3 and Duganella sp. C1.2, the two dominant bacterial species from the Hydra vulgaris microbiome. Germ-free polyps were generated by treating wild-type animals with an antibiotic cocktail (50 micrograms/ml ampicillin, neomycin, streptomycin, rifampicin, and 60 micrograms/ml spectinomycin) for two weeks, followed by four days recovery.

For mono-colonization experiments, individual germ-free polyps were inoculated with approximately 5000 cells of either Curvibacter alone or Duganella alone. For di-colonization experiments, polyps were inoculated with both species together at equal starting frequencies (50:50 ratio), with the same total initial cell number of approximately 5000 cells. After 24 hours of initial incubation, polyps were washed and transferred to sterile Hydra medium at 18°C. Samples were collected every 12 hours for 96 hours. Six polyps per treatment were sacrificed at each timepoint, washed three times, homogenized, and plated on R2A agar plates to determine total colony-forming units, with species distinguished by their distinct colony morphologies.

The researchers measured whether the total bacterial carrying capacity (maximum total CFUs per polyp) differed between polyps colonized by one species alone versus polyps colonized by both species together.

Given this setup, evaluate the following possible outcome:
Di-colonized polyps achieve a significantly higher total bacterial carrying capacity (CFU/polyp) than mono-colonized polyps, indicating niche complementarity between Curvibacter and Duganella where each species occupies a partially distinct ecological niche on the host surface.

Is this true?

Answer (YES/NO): NO